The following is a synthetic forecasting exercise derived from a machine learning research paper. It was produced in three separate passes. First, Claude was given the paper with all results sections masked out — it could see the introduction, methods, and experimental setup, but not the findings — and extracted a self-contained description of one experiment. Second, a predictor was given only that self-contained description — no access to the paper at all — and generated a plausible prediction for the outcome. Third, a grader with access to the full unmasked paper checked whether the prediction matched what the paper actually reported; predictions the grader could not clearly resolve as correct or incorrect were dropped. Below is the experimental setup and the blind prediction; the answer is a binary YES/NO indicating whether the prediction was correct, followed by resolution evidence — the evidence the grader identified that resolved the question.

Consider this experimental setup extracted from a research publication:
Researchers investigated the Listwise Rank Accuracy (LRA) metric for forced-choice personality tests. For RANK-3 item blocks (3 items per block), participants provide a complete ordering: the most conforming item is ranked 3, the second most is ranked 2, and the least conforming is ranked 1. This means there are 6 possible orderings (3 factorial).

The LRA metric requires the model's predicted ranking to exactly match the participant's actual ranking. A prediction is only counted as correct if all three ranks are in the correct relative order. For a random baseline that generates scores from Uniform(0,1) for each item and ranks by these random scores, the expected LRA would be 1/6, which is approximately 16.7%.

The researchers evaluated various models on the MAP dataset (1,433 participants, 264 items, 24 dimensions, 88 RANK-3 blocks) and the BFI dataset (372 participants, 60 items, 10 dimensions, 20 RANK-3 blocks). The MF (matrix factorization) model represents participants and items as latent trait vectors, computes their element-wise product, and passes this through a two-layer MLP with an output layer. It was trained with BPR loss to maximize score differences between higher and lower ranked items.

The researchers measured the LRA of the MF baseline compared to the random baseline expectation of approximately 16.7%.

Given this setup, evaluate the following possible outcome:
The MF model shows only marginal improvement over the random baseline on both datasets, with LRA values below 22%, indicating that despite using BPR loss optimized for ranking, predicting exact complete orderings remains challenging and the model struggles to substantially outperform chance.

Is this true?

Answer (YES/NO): NO